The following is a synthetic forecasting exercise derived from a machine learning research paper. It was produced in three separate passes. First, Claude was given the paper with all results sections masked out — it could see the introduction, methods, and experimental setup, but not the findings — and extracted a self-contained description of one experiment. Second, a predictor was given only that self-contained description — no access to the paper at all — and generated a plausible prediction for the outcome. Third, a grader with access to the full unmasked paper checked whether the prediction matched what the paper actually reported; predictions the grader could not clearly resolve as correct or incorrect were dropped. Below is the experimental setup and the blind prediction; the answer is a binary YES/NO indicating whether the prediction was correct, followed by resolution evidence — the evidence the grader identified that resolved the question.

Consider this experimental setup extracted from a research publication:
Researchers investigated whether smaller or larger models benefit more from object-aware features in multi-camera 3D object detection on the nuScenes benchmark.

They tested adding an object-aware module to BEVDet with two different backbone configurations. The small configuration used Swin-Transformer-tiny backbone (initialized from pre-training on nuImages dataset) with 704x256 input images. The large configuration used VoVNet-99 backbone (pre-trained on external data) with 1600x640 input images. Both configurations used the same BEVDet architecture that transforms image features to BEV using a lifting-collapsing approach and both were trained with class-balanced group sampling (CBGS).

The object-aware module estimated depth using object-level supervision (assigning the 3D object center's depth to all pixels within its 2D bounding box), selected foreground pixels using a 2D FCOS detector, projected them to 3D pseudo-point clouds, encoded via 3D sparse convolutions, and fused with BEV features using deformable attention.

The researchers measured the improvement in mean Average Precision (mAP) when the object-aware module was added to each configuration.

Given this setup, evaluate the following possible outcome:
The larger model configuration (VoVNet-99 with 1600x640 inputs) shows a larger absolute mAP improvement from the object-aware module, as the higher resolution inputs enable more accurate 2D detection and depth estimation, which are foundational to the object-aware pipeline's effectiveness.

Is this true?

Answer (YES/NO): NO